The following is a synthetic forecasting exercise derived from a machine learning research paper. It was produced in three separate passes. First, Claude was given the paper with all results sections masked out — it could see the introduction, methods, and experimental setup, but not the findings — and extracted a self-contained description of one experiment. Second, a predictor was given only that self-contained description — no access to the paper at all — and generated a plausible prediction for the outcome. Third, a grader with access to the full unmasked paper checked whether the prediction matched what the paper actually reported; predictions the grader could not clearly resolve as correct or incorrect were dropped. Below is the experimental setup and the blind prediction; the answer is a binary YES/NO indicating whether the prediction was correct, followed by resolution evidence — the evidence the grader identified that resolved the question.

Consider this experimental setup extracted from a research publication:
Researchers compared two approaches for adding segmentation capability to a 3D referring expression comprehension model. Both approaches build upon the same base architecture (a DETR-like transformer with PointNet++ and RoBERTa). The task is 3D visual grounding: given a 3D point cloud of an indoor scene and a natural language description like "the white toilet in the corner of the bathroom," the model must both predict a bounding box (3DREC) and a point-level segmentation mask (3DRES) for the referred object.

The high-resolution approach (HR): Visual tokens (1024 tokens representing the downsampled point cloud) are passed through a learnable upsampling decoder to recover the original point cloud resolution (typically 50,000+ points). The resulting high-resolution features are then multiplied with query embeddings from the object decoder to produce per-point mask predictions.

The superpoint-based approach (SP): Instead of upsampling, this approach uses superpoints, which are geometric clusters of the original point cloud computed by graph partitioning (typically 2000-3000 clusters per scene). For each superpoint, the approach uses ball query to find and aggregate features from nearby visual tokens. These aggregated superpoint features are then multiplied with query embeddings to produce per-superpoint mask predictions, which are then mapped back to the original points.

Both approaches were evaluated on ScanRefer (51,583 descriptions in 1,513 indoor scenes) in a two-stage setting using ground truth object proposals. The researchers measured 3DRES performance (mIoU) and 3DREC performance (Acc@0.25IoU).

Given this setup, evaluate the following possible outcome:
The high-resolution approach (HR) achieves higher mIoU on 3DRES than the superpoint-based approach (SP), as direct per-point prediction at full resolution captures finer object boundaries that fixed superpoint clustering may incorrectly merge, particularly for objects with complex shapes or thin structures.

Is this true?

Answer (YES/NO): YES